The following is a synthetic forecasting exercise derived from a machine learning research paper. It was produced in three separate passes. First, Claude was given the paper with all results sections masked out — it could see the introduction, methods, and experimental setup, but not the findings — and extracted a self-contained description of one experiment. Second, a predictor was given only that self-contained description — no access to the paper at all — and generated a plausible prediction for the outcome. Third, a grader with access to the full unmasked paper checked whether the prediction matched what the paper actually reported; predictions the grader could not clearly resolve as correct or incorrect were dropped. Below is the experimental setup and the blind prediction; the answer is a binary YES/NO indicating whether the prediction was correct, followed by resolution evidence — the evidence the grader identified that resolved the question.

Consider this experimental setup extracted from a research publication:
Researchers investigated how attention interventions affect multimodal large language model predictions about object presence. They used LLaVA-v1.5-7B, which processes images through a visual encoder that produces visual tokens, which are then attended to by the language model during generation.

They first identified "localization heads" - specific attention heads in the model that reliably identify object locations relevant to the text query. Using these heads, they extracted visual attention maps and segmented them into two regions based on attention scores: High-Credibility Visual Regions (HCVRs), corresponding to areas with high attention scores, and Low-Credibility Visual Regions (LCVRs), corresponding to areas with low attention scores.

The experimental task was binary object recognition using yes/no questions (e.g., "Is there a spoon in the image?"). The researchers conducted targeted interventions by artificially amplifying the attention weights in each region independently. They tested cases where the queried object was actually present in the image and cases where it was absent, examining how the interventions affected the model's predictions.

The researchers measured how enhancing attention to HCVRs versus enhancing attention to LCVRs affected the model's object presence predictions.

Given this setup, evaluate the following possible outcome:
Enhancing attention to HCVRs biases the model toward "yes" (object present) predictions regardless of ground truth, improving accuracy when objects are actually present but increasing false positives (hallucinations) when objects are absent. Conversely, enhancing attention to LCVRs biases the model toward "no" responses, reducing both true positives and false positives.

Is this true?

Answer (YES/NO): YES